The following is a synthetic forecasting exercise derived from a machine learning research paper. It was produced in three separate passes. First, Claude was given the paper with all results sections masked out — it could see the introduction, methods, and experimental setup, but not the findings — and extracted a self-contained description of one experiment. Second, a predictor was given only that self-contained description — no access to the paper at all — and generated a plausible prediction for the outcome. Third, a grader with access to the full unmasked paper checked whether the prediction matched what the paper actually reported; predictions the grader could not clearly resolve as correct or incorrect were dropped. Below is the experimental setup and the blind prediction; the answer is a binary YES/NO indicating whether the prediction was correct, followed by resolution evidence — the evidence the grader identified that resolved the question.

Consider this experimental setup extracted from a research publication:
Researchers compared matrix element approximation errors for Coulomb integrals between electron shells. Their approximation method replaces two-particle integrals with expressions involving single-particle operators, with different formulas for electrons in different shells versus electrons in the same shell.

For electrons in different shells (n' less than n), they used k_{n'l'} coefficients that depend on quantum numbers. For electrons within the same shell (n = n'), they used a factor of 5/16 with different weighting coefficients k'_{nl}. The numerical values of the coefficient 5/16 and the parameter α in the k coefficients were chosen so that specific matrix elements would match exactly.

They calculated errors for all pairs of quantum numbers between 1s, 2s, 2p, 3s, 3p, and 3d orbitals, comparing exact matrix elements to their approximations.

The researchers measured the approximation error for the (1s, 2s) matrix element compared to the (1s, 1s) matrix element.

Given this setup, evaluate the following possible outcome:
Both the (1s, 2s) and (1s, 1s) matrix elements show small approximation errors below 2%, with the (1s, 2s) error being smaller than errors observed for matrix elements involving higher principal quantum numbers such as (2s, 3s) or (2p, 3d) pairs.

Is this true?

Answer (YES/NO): NO